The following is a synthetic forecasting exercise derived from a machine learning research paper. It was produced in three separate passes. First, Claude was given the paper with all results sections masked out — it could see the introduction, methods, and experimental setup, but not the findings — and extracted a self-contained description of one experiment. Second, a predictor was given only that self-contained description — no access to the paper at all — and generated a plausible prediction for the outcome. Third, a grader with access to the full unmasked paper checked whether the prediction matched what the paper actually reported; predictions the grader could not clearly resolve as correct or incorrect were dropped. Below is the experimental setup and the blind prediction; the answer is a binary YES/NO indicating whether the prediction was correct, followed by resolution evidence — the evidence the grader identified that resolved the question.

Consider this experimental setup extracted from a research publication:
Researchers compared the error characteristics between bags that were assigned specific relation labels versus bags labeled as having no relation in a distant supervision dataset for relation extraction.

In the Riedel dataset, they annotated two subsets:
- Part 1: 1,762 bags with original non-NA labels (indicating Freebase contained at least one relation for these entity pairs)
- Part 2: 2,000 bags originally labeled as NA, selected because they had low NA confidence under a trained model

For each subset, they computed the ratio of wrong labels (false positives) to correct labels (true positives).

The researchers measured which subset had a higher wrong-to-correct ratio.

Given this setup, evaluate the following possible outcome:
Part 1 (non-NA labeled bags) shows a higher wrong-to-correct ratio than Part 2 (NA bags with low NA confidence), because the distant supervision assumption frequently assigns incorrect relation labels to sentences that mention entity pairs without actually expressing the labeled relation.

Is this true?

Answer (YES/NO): NO